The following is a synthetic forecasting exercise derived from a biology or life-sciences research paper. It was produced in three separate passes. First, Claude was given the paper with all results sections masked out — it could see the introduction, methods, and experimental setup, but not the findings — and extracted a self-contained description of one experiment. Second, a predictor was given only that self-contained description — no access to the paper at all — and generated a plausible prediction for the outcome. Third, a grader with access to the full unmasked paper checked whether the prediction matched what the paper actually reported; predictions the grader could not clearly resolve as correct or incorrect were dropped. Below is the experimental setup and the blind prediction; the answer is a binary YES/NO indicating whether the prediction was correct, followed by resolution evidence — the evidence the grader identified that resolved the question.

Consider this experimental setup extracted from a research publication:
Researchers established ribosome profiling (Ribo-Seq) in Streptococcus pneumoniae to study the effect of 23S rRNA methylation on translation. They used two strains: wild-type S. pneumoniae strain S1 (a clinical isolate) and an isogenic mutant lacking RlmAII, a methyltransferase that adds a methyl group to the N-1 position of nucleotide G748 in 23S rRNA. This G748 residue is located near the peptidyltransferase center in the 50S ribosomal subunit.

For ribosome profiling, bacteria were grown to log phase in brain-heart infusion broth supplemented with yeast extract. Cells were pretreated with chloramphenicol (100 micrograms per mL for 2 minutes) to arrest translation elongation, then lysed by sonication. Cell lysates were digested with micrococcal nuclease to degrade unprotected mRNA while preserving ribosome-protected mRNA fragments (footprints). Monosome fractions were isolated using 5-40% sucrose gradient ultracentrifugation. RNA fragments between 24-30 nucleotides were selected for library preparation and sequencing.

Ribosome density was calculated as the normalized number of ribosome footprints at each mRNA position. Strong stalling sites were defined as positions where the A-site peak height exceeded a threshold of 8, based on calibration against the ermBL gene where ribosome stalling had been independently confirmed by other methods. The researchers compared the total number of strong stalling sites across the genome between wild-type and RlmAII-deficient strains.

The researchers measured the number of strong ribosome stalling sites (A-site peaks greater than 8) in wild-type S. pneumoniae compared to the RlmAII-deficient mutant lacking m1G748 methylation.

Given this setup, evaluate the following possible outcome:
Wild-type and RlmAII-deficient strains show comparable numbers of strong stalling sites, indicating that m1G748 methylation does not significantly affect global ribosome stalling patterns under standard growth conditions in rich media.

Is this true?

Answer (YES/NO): NO